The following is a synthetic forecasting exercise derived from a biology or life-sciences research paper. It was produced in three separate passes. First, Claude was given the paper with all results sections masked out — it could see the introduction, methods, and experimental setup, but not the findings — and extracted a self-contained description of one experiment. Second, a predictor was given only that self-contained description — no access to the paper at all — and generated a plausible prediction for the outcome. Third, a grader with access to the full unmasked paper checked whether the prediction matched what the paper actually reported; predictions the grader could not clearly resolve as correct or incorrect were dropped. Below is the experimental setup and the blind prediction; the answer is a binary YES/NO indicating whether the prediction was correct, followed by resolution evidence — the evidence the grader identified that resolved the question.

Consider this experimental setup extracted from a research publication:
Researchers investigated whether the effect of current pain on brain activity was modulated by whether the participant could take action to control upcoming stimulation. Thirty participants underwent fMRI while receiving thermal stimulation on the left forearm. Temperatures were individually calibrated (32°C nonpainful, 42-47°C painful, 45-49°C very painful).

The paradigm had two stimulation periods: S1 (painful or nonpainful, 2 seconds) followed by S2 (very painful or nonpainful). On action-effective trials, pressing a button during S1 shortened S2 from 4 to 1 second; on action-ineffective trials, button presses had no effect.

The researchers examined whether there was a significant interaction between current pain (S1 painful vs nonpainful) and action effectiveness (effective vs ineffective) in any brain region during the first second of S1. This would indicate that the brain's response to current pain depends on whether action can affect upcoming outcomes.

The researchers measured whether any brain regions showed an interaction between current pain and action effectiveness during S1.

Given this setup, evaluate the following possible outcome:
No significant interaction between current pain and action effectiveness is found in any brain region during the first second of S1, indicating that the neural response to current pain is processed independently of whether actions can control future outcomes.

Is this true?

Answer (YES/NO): YES